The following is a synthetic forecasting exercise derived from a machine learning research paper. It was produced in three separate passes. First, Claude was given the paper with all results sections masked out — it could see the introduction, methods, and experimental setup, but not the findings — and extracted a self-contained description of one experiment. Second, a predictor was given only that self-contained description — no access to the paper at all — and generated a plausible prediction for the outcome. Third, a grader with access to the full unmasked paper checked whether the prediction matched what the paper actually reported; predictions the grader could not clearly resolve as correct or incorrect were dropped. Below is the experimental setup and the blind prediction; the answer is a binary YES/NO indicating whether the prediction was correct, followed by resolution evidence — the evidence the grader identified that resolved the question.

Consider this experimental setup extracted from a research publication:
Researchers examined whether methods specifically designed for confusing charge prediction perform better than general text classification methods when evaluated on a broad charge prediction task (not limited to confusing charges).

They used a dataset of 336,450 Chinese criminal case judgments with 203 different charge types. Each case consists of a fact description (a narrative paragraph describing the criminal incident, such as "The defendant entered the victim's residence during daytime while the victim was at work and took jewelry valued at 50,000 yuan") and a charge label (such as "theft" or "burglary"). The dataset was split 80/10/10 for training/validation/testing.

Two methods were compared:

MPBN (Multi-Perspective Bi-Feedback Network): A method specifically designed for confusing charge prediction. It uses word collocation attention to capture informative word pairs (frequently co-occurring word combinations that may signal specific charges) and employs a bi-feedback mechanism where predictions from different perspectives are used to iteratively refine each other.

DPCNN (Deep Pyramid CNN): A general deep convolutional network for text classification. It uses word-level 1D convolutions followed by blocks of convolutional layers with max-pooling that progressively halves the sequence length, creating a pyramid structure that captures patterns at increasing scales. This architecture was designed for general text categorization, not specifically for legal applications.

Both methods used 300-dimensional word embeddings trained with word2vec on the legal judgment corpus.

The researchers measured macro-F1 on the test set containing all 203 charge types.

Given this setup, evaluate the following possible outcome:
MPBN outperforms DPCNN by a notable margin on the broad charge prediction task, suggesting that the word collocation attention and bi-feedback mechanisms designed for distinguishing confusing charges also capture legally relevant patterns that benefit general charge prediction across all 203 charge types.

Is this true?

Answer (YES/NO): YES